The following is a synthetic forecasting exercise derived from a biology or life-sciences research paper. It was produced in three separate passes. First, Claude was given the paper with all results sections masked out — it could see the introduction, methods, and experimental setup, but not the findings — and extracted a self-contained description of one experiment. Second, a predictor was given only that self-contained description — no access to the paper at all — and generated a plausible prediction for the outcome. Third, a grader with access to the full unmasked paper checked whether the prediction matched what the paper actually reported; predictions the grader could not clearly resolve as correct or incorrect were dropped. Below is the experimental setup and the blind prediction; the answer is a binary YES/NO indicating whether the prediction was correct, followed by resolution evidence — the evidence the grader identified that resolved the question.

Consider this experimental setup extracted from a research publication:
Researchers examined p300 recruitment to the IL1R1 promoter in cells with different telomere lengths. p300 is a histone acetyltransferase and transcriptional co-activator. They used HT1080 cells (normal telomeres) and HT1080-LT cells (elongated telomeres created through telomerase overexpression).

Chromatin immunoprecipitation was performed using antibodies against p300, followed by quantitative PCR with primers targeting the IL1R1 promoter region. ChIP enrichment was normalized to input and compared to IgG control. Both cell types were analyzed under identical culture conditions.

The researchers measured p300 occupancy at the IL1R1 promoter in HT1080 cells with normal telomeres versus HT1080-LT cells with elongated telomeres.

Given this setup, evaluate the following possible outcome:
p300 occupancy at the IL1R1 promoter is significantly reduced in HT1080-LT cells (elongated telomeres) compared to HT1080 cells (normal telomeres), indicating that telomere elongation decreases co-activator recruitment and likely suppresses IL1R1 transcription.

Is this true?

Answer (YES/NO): YES